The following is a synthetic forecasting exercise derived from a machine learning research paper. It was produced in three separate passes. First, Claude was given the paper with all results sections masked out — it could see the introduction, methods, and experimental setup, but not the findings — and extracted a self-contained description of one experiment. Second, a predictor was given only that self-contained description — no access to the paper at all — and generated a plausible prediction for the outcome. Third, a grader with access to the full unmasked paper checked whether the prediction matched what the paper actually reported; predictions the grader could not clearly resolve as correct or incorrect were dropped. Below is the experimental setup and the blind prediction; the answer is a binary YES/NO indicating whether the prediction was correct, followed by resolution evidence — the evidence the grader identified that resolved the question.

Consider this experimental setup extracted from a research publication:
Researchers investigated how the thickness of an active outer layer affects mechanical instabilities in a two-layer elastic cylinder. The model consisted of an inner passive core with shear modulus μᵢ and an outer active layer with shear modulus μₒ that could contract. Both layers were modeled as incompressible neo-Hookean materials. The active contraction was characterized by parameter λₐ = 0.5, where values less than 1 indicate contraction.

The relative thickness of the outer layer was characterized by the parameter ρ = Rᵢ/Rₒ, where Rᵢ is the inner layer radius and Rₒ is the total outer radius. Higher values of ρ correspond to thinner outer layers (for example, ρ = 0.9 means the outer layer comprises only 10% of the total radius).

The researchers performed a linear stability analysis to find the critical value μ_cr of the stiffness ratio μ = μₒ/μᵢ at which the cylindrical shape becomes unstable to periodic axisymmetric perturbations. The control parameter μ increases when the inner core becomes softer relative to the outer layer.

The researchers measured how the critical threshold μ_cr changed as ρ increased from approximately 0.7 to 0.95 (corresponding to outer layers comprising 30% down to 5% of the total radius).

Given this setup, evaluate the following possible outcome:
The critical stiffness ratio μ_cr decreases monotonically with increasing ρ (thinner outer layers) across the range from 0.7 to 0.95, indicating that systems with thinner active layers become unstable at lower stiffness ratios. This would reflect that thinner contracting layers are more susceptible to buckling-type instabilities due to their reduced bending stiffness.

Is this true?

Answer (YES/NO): NO